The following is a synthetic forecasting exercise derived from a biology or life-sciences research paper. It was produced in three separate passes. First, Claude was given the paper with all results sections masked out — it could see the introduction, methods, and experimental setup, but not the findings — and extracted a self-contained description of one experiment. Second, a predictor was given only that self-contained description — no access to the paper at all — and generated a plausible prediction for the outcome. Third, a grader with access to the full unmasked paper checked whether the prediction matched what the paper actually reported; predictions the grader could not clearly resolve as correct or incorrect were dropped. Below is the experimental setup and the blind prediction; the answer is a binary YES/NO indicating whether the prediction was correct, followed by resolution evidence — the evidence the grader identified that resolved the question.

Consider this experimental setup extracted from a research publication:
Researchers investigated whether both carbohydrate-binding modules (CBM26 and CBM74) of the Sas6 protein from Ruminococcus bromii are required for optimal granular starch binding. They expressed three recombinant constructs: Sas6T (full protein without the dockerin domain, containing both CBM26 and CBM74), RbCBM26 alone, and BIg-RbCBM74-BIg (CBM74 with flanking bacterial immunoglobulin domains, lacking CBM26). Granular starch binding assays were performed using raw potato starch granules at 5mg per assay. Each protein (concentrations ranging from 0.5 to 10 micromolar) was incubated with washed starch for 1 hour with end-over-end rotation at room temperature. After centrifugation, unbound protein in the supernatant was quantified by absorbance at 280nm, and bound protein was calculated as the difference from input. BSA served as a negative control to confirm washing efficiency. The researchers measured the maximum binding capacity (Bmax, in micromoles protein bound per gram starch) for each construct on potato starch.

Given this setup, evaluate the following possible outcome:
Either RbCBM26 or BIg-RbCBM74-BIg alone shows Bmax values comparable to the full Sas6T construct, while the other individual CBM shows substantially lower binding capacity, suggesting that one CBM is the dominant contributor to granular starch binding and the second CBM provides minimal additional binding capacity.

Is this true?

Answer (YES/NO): NO